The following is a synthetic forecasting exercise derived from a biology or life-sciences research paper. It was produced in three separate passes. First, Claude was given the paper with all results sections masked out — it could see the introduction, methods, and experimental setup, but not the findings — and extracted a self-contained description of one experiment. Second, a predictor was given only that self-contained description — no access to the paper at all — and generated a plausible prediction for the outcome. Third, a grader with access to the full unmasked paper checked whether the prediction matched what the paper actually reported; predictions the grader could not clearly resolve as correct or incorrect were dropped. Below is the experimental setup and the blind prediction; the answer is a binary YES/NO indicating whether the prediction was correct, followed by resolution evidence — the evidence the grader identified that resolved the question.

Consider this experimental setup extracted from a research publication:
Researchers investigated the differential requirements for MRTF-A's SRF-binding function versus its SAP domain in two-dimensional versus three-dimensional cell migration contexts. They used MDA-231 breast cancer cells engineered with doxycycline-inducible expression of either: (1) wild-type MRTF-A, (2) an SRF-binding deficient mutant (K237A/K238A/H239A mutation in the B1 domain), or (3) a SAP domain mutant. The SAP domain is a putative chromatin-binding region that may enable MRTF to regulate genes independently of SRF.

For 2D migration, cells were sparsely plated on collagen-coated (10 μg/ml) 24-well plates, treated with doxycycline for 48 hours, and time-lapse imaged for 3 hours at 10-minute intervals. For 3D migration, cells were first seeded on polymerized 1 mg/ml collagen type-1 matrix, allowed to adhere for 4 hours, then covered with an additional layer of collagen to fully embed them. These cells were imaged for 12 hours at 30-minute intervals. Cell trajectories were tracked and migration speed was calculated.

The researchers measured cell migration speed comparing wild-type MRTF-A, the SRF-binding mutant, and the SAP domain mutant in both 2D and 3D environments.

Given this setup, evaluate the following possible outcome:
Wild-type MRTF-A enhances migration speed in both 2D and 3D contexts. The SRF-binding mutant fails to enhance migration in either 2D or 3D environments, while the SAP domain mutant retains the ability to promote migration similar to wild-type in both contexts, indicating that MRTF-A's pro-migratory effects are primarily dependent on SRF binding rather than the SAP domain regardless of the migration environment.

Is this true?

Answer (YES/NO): NO